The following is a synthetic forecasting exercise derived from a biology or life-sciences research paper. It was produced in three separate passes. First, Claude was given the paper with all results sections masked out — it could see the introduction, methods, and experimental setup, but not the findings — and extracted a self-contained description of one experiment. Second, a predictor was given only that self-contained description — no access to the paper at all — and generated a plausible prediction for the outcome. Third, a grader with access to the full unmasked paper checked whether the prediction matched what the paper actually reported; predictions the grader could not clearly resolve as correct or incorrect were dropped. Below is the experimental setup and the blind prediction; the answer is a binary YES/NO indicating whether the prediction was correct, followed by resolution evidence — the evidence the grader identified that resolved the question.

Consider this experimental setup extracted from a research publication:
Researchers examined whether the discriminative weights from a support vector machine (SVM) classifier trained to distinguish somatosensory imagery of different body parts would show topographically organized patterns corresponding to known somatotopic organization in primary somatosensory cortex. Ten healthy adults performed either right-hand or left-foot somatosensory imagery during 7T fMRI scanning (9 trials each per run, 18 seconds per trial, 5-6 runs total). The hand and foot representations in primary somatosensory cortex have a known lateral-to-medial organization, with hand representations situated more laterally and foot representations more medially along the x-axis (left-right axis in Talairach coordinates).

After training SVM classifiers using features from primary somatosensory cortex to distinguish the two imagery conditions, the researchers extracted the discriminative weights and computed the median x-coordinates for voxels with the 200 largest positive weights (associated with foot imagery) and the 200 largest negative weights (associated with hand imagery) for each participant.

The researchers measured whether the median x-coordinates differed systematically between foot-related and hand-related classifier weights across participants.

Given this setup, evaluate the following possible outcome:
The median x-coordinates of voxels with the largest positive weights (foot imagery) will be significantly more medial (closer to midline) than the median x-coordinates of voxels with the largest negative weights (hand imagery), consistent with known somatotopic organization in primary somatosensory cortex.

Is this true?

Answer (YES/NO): YES